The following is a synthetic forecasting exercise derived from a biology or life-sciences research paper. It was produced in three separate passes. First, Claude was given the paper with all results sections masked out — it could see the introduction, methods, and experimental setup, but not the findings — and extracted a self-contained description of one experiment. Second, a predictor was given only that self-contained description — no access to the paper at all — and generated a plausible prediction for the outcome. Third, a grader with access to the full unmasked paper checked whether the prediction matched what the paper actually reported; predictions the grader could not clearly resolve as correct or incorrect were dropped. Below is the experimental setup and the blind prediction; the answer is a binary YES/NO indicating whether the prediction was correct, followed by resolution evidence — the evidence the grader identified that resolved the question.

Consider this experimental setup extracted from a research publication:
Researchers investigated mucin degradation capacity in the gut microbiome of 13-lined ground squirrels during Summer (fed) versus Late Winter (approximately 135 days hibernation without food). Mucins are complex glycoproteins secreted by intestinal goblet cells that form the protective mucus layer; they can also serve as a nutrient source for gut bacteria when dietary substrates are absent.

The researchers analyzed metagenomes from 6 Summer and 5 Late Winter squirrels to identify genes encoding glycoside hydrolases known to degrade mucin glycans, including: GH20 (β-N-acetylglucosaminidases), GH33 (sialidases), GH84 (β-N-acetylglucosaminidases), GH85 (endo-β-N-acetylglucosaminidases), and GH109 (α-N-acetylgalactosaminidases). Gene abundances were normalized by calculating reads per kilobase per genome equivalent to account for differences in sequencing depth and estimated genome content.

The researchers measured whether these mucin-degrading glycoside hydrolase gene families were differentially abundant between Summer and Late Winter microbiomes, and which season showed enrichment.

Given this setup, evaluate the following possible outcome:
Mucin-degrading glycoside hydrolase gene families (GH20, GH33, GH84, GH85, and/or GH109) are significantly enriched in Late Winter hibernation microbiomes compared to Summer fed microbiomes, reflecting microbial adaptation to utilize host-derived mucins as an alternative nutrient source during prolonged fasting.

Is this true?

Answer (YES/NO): YES